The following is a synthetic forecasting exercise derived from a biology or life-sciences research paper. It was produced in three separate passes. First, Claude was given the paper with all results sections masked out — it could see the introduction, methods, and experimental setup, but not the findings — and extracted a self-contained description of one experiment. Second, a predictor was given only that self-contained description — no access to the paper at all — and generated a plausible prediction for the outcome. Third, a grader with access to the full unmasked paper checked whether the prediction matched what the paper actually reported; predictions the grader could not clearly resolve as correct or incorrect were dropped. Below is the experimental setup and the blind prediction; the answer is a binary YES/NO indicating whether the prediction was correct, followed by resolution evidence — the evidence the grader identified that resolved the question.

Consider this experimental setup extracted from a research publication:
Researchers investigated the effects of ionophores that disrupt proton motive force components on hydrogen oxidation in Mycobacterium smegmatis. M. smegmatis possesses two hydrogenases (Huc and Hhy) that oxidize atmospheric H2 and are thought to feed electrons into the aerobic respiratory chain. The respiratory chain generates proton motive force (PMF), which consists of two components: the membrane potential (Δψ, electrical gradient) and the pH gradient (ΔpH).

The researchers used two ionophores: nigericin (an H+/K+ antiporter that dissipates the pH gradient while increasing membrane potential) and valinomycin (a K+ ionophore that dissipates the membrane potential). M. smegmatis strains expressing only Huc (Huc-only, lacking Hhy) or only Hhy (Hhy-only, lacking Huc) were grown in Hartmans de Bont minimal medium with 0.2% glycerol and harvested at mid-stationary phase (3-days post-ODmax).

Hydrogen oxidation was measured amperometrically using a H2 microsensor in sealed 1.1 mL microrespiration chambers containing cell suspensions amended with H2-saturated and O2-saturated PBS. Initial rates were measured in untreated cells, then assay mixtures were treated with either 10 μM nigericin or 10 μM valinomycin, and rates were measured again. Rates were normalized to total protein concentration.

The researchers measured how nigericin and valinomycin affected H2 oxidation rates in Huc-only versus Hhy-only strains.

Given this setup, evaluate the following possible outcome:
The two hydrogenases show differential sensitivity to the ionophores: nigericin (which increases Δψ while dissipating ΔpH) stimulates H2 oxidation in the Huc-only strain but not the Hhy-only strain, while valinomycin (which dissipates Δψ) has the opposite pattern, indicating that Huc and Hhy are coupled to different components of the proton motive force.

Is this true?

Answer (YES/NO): NO